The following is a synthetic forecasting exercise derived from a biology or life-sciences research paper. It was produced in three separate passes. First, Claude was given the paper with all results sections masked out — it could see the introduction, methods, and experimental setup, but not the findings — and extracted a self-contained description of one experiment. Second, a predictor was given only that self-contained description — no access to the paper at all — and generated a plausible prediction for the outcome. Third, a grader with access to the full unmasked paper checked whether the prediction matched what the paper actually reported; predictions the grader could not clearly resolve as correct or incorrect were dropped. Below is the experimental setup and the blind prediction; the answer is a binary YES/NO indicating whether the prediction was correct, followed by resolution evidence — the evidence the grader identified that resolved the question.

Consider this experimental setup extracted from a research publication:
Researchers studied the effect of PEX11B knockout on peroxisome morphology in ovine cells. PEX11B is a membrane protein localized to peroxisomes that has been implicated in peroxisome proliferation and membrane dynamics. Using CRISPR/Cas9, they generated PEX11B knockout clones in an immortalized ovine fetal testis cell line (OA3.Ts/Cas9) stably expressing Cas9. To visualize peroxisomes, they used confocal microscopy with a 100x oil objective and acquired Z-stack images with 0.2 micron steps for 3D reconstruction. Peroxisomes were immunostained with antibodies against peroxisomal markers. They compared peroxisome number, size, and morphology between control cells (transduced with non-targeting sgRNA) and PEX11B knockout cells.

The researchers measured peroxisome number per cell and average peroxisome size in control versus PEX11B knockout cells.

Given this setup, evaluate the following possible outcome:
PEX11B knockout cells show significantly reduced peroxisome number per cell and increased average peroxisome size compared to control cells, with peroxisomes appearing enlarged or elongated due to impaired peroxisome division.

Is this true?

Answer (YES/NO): YES